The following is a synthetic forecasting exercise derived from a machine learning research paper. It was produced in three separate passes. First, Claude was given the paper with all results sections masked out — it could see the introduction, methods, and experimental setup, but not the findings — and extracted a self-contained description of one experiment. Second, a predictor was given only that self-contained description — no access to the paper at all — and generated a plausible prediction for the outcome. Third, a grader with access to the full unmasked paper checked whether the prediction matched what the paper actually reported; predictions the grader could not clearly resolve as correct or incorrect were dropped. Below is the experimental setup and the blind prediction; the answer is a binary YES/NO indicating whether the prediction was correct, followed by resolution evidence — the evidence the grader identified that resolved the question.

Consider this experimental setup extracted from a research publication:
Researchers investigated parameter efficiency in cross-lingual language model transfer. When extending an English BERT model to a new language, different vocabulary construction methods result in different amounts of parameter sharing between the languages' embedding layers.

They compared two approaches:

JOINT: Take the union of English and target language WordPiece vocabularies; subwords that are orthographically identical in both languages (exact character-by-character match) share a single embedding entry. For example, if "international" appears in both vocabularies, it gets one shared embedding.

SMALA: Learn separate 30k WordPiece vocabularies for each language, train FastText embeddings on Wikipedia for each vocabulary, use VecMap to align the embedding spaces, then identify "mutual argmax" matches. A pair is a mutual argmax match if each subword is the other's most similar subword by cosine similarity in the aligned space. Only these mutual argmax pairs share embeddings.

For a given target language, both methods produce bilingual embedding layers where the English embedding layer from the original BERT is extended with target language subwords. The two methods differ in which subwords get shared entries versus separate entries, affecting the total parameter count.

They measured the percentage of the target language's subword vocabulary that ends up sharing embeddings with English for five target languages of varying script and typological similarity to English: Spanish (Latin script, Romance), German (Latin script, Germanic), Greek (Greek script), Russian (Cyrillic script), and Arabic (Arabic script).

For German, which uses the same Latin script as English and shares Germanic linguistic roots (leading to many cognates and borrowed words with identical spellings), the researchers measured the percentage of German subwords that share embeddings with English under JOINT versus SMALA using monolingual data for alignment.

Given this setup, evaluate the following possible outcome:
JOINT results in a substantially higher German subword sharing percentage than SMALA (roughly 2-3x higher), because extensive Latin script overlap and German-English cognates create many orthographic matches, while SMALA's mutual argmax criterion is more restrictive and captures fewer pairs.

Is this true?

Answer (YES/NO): NO